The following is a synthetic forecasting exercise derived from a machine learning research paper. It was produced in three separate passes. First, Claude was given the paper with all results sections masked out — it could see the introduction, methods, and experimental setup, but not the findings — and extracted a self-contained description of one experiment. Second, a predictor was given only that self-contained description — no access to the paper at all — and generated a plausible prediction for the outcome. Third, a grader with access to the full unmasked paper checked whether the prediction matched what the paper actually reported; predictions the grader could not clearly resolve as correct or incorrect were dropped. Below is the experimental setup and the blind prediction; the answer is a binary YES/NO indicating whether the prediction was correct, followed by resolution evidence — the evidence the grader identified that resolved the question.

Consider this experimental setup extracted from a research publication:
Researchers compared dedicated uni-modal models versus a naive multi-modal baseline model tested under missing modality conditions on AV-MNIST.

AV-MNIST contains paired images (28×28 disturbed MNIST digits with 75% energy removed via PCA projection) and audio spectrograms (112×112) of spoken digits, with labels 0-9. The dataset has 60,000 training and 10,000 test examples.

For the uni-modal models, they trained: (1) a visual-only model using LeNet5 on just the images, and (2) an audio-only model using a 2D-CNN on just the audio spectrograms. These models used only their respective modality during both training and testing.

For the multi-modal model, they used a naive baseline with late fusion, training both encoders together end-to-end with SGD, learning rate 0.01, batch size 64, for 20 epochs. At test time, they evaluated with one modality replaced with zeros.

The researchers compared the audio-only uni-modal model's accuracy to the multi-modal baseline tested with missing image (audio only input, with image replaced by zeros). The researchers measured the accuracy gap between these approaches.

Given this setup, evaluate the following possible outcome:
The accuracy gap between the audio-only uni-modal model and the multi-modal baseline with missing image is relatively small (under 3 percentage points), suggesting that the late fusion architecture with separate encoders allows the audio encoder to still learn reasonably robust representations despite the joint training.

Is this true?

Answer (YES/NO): NO